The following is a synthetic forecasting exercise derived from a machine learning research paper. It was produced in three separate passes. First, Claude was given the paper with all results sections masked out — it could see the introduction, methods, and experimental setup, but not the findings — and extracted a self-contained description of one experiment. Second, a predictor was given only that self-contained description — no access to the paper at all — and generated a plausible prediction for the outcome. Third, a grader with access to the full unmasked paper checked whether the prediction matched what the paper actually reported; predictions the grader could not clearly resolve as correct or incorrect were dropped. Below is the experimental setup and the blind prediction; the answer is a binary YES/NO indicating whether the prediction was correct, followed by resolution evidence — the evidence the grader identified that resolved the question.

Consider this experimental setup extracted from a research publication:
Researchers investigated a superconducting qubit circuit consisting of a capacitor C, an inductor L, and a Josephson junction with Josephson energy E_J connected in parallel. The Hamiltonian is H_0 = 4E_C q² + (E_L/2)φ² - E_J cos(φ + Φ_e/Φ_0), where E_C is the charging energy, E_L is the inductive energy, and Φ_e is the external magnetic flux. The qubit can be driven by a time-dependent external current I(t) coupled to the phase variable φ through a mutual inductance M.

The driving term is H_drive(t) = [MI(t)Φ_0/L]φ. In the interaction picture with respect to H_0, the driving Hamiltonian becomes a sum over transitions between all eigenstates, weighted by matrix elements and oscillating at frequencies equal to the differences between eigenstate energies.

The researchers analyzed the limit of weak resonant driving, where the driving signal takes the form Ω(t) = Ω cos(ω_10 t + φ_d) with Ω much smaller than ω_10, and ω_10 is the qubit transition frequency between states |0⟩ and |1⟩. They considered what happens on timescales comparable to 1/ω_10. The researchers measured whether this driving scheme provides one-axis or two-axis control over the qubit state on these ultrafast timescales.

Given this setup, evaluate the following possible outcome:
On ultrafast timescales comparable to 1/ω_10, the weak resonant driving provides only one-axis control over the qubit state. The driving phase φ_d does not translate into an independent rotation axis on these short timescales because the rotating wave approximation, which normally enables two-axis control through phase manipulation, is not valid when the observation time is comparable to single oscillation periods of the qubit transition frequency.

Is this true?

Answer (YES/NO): YES